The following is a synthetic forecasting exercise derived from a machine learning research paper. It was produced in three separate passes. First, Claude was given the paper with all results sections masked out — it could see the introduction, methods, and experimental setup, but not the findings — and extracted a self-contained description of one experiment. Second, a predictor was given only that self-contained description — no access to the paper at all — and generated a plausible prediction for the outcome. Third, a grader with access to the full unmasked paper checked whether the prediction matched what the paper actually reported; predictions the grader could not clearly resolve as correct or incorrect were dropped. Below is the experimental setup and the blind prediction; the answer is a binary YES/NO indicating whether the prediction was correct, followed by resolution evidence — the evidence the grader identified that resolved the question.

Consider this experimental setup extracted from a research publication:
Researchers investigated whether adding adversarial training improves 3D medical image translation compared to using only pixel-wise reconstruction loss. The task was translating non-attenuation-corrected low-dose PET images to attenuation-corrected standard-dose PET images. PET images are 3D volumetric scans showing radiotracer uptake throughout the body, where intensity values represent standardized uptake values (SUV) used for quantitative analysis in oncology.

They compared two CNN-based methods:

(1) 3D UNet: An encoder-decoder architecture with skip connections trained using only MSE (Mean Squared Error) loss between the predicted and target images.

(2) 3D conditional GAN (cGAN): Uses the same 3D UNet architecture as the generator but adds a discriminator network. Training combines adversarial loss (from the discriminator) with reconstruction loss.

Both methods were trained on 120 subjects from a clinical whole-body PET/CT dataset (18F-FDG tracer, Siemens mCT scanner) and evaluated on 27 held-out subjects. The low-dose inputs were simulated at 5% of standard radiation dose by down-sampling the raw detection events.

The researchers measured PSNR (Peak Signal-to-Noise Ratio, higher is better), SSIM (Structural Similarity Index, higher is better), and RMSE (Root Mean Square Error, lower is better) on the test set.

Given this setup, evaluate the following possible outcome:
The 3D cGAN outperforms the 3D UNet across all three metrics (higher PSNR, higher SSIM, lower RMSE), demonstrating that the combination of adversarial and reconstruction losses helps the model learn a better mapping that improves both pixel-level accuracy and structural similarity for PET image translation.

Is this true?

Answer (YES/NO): YES